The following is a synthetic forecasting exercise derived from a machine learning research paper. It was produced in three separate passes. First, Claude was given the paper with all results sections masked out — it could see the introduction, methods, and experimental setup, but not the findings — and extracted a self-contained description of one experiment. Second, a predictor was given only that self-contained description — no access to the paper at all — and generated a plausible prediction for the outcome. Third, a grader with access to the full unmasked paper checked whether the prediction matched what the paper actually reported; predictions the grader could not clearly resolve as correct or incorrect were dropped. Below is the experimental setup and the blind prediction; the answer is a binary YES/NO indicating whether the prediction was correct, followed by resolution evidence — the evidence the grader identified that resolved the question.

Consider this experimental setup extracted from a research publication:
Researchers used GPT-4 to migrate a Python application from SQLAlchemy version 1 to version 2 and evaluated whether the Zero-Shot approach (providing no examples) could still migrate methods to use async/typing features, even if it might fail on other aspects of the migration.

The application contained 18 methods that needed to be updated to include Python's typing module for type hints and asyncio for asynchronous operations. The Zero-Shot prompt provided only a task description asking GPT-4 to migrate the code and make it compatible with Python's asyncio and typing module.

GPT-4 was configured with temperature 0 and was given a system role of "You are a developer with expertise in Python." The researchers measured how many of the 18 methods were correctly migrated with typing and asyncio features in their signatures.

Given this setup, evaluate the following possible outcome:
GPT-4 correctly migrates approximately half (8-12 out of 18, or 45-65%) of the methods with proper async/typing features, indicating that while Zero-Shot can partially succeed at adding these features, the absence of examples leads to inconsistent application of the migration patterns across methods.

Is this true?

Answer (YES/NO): NO